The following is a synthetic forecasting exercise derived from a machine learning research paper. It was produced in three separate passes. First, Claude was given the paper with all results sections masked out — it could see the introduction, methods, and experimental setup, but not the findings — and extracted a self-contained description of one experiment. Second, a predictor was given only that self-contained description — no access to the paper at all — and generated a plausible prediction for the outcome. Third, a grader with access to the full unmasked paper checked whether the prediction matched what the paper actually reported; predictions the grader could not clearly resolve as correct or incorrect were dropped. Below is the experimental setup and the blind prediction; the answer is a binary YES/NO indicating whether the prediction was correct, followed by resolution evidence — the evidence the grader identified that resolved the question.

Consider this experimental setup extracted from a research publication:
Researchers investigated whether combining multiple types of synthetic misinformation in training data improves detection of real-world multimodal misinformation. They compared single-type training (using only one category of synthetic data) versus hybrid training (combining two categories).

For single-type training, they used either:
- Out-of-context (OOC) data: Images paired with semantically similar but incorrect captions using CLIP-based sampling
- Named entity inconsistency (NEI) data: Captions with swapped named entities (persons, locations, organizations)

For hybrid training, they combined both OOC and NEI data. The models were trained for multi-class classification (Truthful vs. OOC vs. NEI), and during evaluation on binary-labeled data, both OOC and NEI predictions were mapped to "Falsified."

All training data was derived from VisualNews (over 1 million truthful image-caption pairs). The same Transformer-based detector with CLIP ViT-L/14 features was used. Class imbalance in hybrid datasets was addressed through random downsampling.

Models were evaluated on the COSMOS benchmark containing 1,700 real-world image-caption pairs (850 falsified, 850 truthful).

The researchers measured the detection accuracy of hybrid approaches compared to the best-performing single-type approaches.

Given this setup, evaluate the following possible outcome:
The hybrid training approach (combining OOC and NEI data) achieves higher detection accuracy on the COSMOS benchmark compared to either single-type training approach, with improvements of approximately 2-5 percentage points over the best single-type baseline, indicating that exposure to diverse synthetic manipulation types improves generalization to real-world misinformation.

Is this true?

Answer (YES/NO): NO